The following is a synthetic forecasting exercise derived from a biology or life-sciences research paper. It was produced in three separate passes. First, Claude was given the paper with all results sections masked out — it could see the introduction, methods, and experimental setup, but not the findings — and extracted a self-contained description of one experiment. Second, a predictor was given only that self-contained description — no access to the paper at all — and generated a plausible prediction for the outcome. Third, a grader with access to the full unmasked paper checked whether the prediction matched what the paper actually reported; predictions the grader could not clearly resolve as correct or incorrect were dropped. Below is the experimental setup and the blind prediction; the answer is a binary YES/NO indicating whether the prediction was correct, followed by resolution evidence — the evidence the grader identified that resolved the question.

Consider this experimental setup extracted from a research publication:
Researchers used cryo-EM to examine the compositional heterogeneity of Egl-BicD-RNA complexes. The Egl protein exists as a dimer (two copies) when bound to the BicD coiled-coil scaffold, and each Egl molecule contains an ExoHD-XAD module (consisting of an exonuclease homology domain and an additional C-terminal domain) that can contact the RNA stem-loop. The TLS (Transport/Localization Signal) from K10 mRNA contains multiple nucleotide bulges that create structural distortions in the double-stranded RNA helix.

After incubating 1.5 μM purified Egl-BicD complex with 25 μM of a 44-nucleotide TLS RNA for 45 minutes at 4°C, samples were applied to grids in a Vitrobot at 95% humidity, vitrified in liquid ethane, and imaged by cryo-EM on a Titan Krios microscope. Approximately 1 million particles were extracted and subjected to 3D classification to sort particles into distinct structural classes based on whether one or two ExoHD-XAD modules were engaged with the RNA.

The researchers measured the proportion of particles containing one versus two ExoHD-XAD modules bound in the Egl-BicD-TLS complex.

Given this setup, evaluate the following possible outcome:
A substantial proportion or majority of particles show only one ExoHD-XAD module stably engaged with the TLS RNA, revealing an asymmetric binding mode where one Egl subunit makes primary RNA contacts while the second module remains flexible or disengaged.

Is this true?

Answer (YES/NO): YES